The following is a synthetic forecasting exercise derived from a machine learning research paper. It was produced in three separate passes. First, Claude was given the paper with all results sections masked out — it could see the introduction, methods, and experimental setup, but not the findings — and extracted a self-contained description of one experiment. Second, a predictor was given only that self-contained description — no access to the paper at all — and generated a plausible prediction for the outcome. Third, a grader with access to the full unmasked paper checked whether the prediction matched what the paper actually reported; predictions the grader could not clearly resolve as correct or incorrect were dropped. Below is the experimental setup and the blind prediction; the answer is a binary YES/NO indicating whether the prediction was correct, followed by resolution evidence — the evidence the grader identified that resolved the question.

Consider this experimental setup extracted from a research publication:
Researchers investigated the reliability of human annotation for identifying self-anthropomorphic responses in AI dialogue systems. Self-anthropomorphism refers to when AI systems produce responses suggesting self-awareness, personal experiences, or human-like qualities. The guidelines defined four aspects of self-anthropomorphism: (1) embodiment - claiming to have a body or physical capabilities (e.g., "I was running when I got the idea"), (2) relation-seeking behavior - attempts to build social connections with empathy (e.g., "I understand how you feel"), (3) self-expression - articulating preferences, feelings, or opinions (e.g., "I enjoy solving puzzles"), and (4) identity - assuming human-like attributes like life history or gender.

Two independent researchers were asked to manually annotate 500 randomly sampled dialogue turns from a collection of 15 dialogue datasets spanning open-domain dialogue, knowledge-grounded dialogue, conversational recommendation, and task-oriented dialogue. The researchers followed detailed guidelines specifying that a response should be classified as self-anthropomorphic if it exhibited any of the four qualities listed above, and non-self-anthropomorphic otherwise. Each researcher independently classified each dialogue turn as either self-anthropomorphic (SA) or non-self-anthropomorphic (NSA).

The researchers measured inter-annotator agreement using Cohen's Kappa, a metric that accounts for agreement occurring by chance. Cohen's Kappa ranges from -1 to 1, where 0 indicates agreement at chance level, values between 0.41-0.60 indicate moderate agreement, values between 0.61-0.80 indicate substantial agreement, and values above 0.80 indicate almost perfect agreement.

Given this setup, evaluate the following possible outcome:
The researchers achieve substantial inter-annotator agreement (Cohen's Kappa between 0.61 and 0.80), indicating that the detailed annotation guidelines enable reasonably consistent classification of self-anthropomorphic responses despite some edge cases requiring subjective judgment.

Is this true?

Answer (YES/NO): NO